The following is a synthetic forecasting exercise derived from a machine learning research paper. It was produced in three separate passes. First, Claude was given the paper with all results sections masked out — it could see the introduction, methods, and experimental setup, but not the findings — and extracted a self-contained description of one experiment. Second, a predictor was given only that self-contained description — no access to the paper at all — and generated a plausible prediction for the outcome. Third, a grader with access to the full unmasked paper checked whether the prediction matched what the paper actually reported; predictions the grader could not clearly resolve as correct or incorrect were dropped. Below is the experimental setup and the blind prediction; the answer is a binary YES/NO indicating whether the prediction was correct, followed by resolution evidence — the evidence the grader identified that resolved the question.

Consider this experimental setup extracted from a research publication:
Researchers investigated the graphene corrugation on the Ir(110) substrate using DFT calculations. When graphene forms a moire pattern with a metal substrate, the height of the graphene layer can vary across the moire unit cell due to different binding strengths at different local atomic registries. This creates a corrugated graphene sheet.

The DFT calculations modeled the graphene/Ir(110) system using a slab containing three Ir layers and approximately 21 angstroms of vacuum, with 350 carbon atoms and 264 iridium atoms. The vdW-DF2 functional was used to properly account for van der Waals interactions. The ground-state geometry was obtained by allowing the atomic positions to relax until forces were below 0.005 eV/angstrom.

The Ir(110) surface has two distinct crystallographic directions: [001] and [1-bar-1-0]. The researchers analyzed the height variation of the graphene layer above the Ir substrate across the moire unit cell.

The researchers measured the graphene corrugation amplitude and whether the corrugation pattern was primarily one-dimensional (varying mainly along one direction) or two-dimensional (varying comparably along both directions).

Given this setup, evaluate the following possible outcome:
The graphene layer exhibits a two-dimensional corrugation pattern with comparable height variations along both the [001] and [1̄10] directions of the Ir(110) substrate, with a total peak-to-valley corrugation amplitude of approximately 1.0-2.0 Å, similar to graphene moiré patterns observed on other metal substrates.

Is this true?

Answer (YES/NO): NO